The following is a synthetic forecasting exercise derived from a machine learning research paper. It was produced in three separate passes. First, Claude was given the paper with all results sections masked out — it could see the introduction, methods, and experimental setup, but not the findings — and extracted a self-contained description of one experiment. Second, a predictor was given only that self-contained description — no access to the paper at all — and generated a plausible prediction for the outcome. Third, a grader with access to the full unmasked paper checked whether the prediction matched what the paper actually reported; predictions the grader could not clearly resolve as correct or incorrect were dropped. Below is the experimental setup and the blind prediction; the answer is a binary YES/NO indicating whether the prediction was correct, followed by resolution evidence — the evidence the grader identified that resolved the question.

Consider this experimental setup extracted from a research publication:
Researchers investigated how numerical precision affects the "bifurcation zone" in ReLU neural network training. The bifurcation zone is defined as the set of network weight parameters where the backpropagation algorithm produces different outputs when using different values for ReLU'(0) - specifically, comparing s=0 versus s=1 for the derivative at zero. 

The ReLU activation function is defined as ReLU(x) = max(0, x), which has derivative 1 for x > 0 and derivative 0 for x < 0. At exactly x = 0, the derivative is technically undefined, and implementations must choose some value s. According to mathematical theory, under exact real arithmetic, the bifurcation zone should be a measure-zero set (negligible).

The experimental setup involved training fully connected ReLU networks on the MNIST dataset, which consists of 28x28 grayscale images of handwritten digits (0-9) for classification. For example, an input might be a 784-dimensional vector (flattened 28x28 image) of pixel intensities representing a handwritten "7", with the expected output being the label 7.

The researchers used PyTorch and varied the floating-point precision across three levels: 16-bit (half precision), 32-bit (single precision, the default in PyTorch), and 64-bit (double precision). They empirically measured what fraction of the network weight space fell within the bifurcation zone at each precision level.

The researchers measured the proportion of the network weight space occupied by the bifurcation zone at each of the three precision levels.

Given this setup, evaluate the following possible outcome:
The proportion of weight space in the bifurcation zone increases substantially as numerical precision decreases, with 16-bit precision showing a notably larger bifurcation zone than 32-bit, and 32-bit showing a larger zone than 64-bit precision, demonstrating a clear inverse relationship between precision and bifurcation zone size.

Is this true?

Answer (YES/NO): YES